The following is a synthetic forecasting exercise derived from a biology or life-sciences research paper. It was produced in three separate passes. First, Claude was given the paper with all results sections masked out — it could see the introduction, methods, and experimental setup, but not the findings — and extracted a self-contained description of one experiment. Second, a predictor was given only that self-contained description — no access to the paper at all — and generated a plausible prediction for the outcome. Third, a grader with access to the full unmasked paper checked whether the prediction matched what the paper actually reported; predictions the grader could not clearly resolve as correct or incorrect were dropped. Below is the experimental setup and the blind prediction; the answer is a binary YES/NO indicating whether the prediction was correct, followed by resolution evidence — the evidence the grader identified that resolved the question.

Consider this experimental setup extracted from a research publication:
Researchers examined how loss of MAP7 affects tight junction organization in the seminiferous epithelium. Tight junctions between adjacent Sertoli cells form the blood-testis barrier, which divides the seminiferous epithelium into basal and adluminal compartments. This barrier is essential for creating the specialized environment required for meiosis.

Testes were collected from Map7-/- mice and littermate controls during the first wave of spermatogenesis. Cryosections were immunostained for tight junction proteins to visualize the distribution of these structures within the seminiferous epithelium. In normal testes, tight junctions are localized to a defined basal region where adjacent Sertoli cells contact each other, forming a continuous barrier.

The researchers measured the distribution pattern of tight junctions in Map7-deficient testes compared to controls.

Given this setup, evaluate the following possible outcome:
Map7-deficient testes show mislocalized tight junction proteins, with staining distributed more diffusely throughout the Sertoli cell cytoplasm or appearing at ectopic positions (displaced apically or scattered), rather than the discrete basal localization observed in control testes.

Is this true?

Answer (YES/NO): YES